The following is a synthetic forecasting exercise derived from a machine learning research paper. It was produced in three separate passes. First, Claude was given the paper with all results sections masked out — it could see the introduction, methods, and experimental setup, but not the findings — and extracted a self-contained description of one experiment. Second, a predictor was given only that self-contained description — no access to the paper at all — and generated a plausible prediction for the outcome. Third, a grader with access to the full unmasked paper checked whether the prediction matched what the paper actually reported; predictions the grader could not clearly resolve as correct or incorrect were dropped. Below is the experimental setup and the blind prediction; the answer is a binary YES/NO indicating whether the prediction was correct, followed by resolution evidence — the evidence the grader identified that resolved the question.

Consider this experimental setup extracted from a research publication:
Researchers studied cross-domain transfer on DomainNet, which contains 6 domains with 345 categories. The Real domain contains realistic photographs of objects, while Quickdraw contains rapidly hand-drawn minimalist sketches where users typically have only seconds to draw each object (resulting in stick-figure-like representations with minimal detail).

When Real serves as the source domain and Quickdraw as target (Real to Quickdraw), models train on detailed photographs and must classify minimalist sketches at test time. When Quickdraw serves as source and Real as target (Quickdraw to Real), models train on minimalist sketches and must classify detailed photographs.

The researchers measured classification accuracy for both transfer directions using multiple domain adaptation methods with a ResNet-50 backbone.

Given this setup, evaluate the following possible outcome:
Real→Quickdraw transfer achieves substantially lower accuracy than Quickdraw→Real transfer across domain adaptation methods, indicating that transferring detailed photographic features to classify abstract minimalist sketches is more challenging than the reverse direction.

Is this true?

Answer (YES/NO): NO